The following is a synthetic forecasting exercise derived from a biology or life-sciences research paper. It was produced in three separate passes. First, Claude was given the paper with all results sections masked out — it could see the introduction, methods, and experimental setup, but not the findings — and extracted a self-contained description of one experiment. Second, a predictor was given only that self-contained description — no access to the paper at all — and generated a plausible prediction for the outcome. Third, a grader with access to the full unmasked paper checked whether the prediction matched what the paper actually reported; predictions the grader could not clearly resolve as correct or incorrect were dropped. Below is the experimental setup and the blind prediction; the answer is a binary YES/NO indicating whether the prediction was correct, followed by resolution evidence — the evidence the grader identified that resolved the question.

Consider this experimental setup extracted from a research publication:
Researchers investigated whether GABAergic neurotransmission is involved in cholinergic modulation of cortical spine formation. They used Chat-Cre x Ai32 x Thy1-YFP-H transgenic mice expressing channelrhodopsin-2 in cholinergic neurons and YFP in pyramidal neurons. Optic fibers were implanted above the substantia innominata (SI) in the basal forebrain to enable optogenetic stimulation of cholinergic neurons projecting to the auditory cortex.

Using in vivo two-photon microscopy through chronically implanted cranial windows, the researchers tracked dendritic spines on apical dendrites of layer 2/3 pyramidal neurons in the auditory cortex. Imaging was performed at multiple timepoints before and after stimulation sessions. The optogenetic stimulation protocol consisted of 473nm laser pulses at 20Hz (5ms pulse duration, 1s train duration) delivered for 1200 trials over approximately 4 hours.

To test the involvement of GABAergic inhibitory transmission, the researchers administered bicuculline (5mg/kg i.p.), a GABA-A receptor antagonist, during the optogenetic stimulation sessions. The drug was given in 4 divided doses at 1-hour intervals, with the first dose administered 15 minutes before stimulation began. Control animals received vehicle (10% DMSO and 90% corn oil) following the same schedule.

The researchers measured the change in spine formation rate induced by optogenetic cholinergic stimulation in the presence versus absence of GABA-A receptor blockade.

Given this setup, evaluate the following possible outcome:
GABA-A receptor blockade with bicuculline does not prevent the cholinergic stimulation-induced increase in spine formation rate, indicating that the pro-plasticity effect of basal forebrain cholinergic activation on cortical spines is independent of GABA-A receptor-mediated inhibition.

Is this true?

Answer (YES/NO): NO